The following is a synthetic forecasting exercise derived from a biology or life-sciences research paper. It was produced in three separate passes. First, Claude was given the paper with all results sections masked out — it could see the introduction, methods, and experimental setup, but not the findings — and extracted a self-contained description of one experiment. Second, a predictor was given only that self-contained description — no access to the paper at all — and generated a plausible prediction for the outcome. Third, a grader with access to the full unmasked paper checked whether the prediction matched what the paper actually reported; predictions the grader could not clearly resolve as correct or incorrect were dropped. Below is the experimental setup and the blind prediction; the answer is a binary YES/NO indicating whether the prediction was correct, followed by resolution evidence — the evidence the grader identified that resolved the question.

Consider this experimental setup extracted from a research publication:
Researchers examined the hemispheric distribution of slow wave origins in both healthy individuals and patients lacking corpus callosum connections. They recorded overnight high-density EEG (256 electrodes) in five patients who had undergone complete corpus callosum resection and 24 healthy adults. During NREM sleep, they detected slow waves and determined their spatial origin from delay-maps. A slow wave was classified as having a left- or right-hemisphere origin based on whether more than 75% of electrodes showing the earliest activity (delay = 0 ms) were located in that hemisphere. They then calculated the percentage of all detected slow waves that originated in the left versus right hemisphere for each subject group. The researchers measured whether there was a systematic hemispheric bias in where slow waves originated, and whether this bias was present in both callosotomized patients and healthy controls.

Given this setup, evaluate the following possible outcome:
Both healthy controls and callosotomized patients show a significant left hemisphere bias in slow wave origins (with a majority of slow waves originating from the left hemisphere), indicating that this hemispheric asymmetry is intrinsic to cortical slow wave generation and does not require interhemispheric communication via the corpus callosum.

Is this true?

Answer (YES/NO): NO